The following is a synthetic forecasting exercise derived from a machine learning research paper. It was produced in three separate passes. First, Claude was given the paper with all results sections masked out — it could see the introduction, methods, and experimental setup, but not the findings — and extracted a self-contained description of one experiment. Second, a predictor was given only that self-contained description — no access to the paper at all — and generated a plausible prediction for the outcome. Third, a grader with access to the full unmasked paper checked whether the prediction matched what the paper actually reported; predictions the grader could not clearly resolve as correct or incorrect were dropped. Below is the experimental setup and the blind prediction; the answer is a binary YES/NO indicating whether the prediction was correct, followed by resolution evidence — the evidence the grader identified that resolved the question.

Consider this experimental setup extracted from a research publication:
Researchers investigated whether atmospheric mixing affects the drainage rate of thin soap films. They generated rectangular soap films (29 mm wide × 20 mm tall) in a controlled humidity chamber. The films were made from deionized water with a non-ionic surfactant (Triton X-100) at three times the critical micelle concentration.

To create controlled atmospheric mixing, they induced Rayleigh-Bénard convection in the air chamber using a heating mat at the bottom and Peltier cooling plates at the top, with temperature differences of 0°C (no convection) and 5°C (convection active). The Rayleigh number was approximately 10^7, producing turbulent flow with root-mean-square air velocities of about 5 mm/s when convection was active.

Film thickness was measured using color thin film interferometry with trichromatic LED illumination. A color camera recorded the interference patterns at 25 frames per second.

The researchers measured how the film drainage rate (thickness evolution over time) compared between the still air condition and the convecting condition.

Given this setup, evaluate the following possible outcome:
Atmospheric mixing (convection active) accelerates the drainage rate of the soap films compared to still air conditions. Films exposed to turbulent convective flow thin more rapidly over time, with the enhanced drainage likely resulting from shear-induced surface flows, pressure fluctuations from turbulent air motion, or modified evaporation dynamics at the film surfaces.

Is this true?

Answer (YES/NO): NO